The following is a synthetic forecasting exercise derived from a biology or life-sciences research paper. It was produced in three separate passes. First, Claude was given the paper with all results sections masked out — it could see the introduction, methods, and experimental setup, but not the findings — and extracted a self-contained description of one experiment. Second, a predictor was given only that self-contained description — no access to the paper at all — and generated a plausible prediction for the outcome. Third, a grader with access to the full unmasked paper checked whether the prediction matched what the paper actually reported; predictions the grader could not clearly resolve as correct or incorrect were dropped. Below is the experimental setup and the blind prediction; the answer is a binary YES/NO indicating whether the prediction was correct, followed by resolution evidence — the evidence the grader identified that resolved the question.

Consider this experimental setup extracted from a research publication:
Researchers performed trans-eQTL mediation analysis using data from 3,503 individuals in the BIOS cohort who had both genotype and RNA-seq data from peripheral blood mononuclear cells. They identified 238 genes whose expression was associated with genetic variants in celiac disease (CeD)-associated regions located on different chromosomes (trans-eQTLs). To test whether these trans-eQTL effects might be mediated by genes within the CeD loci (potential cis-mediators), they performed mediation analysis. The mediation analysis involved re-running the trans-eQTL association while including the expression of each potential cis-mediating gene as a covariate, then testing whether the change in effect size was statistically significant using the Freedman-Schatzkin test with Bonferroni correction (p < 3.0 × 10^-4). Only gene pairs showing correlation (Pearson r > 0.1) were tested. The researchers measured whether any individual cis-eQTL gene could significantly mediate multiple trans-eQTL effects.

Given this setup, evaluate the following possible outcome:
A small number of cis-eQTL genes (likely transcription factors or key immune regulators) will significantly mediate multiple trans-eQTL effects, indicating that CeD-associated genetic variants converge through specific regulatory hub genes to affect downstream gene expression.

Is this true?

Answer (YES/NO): YES